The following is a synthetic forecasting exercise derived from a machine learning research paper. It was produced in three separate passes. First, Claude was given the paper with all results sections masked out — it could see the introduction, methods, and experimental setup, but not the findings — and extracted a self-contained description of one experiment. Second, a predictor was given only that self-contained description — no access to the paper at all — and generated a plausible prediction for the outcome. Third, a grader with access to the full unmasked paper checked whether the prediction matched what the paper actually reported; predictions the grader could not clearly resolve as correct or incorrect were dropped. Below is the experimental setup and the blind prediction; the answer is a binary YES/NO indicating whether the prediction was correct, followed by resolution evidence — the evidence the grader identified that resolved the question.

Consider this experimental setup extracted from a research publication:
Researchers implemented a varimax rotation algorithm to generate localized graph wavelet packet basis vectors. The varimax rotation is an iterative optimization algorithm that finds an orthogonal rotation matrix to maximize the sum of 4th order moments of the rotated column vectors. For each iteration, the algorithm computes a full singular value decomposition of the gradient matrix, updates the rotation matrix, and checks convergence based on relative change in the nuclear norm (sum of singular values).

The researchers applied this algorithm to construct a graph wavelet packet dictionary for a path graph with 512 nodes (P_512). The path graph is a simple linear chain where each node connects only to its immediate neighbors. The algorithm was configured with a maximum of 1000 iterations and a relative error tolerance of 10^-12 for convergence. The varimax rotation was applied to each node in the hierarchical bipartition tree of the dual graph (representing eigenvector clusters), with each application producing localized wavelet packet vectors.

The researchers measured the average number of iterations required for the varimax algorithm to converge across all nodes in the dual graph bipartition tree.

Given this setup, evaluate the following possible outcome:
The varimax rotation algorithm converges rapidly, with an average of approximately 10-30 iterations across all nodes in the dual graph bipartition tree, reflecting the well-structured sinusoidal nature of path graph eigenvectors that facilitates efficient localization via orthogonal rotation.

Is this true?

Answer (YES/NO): NO